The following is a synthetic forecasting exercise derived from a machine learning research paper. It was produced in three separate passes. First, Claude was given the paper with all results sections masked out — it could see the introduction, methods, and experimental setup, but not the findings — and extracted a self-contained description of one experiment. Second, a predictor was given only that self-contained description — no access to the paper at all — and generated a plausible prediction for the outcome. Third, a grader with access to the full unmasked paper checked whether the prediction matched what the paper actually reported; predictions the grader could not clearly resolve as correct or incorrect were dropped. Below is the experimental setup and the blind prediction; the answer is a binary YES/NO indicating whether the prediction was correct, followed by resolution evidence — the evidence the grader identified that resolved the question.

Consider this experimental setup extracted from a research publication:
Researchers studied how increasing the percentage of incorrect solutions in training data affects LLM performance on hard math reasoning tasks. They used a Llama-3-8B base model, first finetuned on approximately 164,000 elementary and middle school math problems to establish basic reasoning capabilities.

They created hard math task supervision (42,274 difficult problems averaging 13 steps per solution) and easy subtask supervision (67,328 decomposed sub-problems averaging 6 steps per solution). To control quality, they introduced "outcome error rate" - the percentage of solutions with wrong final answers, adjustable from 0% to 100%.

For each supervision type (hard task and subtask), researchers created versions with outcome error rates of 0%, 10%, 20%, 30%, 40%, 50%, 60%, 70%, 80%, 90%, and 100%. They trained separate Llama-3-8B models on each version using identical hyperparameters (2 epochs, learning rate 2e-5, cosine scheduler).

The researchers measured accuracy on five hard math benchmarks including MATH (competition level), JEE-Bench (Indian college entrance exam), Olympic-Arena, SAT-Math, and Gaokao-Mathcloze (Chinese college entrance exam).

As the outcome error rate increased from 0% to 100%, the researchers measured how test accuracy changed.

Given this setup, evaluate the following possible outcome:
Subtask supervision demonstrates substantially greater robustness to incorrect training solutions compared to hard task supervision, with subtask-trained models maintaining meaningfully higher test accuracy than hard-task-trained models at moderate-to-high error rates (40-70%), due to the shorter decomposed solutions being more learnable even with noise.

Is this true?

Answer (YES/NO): NO